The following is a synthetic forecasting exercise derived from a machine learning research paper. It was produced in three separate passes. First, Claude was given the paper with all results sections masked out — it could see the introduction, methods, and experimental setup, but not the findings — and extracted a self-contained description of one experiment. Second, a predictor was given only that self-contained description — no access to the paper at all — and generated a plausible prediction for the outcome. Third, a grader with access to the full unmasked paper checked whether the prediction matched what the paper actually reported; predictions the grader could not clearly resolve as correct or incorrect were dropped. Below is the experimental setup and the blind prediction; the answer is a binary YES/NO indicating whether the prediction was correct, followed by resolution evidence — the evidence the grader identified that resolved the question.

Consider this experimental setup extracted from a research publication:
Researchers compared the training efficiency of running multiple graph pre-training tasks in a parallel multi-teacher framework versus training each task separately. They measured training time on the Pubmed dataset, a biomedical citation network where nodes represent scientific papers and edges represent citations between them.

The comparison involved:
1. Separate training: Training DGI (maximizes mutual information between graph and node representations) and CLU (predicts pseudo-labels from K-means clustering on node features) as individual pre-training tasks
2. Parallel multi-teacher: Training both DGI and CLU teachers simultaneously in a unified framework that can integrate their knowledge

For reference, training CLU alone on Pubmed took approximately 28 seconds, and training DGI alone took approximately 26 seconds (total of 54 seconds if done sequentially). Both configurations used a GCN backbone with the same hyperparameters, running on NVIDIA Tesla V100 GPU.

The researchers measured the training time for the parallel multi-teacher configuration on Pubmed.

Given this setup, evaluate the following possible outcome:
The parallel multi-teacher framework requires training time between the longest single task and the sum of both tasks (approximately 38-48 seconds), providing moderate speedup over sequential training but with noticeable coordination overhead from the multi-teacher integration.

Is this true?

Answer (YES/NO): NO